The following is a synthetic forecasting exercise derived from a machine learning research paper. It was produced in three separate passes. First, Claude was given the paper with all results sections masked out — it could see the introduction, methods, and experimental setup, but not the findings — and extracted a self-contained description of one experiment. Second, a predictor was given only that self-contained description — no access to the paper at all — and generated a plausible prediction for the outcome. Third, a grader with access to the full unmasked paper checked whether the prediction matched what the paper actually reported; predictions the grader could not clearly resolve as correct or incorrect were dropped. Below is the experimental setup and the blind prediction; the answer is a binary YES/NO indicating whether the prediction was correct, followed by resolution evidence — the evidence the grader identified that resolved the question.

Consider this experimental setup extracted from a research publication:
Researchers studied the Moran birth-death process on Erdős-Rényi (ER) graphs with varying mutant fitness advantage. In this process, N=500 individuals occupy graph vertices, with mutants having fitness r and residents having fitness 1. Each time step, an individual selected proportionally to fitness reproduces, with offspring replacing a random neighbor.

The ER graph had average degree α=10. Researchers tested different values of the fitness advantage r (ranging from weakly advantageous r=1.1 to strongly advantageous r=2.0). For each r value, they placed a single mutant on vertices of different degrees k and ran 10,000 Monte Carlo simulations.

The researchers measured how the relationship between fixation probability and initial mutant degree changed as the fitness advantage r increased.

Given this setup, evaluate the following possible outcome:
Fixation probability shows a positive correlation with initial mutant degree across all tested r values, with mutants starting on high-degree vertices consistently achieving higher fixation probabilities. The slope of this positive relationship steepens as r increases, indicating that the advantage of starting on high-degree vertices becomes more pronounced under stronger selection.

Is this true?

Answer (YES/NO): NO